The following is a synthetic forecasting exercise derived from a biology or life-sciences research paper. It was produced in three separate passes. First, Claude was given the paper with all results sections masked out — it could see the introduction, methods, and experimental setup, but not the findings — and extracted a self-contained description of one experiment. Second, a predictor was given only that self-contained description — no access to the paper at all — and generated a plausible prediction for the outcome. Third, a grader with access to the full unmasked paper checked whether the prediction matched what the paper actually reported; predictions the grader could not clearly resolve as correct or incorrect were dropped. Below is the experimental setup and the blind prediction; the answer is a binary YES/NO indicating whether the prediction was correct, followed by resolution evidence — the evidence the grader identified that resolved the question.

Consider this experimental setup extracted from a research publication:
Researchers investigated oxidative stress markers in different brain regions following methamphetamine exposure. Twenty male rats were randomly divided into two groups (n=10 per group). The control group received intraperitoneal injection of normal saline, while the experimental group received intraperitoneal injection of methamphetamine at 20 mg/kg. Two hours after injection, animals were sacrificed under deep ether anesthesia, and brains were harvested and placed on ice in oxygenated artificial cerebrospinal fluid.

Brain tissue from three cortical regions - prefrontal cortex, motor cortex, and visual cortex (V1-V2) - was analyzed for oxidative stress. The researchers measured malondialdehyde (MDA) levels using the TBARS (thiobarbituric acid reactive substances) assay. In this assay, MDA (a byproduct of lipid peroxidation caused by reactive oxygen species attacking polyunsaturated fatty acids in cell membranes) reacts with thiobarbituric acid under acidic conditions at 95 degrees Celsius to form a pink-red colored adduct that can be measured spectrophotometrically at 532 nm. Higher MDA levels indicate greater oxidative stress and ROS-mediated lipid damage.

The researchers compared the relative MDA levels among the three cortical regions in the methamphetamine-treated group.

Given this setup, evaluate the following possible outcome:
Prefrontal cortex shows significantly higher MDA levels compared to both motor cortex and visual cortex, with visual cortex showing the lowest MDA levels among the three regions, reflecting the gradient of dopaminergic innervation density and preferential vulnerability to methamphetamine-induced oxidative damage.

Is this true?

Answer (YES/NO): NO